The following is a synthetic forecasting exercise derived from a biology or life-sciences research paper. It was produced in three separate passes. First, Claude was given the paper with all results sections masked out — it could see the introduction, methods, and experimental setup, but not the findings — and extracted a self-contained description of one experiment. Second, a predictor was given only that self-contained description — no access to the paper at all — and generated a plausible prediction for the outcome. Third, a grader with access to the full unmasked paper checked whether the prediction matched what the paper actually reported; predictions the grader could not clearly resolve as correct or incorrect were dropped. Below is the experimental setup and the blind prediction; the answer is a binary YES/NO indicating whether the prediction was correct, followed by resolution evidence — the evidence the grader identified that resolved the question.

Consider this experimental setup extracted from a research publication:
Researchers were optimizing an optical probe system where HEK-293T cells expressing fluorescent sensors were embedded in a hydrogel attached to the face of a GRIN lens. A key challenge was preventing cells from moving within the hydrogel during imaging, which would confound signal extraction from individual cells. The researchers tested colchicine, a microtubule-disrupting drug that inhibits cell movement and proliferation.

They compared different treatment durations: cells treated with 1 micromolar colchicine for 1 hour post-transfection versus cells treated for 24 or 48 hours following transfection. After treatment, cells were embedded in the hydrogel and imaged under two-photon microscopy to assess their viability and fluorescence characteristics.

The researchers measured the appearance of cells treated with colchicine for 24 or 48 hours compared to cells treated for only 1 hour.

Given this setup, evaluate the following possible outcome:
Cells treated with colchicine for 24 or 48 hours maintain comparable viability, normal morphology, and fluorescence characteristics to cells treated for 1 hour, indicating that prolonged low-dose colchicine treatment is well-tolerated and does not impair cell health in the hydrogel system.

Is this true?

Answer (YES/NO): NO